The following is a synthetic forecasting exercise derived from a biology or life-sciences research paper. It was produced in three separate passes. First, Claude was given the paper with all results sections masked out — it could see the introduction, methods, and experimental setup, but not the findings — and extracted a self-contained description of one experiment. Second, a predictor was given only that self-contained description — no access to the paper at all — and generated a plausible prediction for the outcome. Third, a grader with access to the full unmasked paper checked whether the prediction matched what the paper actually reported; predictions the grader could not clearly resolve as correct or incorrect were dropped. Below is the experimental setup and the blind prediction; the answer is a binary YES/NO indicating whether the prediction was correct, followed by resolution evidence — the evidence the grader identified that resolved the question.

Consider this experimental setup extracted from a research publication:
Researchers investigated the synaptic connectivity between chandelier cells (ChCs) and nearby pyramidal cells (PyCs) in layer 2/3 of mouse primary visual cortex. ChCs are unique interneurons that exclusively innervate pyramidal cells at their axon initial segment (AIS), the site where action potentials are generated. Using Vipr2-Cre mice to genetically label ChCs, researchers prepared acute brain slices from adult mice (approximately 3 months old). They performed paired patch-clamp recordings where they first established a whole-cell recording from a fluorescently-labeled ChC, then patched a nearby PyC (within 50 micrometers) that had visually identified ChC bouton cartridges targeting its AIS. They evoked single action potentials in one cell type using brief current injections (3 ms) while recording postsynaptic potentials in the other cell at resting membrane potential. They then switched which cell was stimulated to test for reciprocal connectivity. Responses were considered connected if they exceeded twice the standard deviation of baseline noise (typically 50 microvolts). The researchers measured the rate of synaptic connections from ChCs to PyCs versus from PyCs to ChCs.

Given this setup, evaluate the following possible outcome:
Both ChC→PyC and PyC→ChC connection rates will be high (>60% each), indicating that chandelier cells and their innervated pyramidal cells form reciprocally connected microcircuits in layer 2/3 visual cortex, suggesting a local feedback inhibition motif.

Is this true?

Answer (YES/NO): NO